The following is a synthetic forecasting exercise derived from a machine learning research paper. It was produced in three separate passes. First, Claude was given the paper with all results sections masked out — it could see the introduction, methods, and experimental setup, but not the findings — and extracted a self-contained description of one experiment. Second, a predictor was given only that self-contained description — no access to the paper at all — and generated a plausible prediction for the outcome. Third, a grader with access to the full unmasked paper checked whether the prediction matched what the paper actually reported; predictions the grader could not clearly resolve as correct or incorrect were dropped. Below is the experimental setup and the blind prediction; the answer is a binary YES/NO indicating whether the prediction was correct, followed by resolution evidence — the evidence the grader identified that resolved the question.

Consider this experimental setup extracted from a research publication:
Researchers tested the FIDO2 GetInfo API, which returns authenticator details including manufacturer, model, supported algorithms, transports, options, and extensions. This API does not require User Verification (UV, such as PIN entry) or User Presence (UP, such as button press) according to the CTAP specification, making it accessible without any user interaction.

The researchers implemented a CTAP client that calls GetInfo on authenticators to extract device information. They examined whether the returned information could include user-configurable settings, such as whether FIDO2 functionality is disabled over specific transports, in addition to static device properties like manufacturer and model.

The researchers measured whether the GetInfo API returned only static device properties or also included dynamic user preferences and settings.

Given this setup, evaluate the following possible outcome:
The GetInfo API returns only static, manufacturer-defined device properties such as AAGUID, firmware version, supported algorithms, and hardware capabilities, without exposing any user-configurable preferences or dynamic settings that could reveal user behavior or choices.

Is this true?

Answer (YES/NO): NO